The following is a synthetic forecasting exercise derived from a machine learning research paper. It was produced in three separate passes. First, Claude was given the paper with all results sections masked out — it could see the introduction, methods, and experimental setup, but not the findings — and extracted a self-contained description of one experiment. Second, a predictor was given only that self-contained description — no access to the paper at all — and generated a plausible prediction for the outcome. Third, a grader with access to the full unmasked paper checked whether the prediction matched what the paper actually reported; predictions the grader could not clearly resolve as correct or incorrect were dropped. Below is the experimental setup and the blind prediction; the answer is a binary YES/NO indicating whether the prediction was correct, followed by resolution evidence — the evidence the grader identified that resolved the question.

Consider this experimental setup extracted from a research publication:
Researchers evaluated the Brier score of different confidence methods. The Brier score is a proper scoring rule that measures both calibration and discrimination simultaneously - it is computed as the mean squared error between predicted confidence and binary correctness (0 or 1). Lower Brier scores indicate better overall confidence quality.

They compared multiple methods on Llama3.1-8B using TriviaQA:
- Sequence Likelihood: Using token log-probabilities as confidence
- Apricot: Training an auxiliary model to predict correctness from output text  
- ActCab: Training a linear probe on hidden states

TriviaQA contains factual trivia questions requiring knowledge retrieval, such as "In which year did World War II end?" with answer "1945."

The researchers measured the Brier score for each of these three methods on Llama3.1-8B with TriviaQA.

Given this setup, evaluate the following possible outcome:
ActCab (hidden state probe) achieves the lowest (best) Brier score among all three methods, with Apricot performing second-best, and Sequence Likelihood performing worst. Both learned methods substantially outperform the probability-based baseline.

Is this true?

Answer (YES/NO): NO